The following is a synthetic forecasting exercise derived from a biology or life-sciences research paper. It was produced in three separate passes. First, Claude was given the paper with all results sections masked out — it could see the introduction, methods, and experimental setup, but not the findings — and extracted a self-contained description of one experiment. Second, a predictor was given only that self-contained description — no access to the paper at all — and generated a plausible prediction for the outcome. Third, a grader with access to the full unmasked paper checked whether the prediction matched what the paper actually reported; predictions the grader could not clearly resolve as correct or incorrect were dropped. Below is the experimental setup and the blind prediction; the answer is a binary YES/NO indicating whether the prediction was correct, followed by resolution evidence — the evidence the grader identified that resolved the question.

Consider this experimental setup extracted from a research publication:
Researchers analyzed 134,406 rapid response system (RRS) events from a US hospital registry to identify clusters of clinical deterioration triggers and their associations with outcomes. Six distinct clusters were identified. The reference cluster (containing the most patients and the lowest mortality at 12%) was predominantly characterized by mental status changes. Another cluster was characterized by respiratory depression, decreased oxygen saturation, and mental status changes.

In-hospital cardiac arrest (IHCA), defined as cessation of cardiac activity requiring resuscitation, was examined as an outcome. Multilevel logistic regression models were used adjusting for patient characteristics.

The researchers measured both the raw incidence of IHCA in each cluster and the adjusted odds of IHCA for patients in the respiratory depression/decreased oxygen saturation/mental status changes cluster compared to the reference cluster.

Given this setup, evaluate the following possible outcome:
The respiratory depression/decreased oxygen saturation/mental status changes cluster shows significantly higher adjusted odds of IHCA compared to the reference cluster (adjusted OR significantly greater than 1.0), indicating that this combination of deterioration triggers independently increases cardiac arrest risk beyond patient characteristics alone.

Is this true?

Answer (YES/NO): YES